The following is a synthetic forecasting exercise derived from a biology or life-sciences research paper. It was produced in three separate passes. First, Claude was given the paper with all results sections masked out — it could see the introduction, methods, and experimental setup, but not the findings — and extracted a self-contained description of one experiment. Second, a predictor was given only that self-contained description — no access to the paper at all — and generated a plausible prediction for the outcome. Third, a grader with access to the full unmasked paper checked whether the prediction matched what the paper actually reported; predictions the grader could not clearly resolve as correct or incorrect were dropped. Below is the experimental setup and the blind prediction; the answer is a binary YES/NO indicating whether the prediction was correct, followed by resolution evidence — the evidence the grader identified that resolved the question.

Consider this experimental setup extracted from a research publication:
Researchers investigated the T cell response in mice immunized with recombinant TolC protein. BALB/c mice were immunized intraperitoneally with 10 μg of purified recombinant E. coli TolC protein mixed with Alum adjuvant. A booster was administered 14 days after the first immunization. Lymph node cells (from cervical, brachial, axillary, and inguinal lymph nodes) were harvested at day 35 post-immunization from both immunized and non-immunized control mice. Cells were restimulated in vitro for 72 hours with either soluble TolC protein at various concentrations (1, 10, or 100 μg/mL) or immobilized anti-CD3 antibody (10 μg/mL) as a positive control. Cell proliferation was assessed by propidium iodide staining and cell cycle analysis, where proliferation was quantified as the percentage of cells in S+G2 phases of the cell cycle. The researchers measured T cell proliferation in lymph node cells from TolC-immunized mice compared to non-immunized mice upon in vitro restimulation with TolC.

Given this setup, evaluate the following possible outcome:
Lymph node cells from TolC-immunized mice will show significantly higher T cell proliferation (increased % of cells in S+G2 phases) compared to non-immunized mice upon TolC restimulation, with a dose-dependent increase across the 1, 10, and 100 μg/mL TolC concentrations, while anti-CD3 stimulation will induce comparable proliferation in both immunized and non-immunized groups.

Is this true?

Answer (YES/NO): NO